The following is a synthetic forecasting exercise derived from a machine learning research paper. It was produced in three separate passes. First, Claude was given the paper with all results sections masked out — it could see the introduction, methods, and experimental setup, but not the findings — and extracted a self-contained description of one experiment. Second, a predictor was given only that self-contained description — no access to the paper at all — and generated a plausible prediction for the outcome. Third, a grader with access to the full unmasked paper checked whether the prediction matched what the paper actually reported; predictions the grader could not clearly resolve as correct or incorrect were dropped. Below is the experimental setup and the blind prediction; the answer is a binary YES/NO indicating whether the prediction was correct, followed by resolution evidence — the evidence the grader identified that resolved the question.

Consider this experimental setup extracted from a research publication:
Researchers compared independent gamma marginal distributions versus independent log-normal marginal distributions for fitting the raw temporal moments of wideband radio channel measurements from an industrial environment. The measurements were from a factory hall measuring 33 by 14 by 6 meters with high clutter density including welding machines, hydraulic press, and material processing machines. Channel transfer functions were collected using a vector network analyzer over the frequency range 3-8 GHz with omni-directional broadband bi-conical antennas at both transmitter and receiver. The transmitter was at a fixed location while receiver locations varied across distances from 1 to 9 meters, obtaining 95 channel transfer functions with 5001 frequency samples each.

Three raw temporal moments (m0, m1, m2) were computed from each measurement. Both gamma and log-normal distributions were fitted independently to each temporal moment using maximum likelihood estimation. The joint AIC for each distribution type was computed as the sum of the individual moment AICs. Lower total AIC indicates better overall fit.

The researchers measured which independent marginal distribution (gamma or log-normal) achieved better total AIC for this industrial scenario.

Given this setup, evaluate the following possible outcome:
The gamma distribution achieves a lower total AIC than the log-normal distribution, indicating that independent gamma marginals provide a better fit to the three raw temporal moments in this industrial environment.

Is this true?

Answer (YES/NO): NO